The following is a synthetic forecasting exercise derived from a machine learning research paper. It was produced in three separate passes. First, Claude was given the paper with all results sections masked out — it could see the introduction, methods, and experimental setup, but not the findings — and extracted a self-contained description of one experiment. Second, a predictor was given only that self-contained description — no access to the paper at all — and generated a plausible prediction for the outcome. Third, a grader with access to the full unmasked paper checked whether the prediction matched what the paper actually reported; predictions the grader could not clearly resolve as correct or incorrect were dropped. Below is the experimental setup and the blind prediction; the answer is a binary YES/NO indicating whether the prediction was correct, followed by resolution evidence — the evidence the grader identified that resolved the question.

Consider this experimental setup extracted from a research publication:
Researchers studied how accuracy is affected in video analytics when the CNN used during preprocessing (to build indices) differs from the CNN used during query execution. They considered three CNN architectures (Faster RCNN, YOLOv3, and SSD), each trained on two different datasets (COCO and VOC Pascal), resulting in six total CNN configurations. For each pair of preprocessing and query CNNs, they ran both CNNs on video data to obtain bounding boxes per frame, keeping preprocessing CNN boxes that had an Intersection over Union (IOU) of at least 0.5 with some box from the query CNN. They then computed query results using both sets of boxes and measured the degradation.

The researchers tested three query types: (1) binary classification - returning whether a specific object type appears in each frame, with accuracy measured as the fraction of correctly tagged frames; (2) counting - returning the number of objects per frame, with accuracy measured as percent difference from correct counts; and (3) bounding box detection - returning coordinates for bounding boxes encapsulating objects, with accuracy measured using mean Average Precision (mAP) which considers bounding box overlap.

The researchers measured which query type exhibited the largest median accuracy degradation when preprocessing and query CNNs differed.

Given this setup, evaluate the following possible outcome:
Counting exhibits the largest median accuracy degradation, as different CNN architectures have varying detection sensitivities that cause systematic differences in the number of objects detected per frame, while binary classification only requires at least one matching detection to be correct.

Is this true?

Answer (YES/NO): NO